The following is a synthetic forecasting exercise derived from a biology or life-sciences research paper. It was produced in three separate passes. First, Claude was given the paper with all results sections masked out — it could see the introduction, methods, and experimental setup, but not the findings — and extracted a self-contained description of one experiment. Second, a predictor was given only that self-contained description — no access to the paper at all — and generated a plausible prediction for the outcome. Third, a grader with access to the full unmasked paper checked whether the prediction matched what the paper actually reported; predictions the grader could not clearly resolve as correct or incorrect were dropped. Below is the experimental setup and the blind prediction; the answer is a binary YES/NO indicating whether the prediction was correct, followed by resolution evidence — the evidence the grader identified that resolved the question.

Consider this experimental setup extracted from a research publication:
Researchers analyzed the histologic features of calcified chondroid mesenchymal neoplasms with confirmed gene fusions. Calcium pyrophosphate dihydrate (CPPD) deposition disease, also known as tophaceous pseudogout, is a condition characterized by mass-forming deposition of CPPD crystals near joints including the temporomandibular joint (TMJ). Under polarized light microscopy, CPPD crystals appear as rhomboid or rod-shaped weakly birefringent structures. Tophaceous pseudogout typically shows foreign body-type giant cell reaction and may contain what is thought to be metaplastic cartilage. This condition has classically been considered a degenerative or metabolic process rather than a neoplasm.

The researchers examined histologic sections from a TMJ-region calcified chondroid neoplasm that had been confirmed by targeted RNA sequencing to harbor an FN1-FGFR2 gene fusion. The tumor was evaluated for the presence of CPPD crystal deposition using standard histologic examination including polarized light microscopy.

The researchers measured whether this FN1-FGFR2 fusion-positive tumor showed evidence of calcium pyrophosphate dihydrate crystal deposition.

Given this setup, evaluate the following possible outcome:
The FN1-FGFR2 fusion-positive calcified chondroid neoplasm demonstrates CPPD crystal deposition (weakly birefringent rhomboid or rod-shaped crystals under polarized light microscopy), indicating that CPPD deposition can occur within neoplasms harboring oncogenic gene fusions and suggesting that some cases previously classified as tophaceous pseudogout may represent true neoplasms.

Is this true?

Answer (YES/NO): YES